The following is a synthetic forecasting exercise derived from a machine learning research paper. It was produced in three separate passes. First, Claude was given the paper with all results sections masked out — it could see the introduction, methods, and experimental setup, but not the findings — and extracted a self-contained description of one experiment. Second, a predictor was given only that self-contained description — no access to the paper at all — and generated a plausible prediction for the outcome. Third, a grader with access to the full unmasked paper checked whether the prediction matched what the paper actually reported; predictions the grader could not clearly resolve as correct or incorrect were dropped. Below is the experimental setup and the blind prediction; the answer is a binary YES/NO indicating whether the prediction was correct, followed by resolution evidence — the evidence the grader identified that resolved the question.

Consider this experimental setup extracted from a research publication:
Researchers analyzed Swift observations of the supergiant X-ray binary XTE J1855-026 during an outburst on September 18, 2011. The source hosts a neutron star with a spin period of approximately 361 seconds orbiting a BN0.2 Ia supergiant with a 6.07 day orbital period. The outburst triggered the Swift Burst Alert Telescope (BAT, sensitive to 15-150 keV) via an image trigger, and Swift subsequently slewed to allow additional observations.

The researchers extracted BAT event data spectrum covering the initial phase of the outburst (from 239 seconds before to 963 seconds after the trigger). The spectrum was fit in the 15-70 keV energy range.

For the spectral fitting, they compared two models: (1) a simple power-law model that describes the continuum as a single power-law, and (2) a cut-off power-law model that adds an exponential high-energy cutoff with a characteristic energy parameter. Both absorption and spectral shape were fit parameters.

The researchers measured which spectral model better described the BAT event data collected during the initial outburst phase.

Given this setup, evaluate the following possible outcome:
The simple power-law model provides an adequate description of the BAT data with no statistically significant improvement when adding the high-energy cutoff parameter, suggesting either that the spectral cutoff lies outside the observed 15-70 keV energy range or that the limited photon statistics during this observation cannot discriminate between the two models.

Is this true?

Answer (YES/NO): NO